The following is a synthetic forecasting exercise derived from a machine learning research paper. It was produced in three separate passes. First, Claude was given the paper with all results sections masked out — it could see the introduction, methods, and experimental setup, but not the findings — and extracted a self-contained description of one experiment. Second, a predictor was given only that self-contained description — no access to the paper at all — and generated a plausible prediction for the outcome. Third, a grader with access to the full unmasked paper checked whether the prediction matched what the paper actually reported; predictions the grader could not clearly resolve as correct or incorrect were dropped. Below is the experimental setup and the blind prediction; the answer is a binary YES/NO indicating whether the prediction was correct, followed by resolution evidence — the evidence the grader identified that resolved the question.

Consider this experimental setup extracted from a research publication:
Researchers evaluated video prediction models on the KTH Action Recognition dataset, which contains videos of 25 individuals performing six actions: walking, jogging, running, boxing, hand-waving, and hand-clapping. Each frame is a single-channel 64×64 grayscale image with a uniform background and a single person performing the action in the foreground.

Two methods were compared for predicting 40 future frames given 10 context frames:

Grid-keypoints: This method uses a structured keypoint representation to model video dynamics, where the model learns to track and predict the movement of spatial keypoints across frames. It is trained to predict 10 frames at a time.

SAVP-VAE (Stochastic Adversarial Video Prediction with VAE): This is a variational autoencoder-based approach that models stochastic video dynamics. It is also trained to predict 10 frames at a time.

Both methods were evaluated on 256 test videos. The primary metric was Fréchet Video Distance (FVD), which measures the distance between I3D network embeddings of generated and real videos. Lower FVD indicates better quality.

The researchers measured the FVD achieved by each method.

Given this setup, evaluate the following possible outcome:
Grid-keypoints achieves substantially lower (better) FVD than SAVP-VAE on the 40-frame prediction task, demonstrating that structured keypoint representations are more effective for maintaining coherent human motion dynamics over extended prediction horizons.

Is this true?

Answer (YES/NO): NO